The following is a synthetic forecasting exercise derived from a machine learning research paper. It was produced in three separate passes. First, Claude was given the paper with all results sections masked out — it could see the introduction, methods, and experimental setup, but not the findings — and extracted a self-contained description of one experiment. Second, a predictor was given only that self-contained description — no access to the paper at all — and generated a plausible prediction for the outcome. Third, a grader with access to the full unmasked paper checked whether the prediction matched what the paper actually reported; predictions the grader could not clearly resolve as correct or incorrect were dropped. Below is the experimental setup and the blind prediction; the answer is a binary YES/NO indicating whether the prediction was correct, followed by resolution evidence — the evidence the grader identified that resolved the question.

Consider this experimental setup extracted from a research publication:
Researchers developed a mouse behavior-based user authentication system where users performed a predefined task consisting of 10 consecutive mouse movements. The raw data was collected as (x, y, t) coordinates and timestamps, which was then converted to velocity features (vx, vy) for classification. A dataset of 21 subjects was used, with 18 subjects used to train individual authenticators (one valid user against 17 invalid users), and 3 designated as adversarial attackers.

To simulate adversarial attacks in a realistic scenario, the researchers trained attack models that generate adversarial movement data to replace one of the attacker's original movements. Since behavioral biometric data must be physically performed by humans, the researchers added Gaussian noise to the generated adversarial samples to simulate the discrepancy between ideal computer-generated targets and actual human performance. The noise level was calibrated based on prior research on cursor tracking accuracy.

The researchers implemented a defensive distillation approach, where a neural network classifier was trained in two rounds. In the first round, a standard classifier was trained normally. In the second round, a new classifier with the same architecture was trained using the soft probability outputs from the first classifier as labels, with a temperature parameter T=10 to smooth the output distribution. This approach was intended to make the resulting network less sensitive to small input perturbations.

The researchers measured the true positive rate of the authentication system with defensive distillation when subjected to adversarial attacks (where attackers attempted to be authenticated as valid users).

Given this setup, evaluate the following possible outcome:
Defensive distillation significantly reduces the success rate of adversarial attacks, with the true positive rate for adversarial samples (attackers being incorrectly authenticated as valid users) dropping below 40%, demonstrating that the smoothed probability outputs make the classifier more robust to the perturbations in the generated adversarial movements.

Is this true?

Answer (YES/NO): NO